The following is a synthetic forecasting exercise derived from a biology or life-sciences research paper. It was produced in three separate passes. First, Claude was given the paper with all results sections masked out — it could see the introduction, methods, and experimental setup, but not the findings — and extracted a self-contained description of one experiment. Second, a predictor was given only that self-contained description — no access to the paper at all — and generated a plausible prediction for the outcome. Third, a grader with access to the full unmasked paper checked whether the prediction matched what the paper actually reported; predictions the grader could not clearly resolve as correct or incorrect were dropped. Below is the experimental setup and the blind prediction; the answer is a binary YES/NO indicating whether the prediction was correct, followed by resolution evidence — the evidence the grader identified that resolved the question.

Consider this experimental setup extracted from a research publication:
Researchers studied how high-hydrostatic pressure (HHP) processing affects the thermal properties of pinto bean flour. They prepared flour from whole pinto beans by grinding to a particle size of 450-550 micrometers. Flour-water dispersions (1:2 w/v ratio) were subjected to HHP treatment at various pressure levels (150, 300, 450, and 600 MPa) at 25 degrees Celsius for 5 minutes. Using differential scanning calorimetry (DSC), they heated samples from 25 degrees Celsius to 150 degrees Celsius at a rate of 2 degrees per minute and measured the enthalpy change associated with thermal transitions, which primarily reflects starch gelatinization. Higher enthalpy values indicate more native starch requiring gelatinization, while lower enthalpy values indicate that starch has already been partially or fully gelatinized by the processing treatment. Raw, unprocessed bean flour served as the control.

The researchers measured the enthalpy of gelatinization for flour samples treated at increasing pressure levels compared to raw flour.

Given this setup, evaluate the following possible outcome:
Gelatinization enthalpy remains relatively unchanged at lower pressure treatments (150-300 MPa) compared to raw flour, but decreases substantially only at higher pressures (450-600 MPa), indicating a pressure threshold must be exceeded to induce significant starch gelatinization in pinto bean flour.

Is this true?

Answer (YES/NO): NO